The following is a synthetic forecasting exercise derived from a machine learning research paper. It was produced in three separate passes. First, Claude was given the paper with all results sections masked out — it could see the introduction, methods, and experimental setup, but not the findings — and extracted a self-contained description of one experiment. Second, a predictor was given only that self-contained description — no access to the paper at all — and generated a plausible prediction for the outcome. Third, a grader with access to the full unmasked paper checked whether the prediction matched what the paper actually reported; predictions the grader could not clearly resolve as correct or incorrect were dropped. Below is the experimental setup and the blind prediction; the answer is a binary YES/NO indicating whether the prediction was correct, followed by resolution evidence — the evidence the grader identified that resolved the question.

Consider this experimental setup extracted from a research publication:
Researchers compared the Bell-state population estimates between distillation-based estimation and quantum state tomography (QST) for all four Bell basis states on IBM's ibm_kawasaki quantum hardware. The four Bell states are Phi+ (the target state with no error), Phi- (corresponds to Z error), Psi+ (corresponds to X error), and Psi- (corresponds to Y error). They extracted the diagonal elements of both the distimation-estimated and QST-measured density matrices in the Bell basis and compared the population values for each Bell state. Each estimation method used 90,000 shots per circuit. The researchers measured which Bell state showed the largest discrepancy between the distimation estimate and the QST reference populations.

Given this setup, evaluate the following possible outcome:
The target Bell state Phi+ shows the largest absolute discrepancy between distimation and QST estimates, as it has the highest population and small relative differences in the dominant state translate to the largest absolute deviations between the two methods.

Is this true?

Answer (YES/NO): NO